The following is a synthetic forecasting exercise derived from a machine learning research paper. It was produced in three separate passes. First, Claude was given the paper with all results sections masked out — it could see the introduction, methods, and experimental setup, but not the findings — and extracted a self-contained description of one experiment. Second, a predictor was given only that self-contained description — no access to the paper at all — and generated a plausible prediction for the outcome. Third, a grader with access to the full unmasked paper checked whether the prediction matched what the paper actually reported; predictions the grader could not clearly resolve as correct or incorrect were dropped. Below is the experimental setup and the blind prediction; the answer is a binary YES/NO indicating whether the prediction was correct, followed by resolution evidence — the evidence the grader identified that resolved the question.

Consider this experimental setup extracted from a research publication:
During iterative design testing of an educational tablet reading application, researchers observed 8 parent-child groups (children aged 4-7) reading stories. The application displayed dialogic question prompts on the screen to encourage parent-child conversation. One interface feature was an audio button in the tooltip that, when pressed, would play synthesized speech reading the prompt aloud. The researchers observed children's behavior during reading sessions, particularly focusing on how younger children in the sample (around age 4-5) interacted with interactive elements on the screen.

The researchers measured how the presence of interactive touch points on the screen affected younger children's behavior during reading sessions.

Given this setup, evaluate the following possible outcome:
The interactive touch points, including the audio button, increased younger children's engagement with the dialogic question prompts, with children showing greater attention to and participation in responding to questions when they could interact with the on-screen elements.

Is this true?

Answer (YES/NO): NO